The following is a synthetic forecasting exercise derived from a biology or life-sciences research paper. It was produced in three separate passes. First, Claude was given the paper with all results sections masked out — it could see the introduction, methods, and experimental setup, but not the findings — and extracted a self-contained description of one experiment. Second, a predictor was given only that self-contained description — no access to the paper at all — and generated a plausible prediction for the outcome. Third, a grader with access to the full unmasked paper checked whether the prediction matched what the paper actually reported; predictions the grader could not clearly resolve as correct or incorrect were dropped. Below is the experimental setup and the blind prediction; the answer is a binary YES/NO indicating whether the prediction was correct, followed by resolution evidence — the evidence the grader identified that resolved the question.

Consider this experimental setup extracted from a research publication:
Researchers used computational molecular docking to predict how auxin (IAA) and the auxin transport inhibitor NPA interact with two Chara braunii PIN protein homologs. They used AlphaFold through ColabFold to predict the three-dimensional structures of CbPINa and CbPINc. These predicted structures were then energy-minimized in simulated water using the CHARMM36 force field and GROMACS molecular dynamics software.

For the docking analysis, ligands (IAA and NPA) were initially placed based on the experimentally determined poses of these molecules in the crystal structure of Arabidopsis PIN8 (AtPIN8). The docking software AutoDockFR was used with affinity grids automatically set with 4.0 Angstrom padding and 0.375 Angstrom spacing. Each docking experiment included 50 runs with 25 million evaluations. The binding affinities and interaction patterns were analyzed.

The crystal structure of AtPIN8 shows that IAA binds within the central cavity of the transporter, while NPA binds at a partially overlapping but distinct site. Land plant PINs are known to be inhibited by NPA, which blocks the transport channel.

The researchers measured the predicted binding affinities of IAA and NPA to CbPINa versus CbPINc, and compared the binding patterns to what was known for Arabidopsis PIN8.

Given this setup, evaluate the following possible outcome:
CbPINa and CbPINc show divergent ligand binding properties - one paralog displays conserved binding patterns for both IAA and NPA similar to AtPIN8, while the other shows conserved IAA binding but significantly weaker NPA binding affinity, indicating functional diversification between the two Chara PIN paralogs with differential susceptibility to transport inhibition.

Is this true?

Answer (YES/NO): NO